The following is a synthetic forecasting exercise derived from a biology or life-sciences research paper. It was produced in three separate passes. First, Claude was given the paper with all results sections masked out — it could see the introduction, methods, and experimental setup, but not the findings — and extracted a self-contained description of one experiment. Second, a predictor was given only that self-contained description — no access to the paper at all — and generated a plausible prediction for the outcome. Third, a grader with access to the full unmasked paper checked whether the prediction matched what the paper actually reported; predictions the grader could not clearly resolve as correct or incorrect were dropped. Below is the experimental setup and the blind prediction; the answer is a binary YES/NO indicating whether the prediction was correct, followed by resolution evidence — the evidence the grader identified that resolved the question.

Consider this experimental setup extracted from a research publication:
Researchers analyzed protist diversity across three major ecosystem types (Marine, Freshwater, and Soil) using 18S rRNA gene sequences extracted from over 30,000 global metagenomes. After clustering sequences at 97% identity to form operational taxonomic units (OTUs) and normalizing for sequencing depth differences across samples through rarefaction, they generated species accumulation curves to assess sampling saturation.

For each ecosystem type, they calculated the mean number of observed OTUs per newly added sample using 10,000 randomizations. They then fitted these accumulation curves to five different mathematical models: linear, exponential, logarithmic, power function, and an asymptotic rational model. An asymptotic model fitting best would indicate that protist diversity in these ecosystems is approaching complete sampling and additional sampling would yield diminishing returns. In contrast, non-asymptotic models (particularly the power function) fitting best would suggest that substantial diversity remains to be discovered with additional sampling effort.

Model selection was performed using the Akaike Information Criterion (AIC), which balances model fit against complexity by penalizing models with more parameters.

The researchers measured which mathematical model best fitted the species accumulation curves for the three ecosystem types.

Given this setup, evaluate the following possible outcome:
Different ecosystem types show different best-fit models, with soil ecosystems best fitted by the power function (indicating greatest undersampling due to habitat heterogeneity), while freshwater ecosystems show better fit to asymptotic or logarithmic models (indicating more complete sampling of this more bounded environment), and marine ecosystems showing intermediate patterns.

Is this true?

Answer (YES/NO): NO